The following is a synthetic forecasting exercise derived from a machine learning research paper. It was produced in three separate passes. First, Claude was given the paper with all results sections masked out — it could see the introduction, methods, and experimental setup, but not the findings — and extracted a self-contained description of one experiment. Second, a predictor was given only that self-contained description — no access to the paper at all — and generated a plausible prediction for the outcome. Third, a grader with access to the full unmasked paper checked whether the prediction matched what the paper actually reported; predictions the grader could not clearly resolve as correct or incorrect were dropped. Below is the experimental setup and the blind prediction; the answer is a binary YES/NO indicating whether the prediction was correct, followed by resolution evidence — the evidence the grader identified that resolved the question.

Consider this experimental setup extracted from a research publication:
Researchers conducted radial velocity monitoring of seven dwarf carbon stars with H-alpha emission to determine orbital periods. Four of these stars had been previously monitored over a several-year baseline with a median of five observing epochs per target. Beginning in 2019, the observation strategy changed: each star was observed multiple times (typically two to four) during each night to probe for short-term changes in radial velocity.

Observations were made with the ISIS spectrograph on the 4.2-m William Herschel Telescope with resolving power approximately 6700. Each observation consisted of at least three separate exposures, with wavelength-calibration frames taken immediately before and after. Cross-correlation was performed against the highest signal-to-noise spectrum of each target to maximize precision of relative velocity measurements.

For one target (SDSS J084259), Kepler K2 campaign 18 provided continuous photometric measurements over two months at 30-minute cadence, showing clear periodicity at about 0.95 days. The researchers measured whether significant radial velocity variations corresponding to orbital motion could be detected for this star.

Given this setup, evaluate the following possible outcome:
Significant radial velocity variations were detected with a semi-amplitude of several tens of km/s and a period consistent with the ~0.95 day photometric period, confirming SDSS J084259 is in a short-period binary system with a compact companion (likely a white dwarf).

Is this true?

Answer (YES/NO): NO